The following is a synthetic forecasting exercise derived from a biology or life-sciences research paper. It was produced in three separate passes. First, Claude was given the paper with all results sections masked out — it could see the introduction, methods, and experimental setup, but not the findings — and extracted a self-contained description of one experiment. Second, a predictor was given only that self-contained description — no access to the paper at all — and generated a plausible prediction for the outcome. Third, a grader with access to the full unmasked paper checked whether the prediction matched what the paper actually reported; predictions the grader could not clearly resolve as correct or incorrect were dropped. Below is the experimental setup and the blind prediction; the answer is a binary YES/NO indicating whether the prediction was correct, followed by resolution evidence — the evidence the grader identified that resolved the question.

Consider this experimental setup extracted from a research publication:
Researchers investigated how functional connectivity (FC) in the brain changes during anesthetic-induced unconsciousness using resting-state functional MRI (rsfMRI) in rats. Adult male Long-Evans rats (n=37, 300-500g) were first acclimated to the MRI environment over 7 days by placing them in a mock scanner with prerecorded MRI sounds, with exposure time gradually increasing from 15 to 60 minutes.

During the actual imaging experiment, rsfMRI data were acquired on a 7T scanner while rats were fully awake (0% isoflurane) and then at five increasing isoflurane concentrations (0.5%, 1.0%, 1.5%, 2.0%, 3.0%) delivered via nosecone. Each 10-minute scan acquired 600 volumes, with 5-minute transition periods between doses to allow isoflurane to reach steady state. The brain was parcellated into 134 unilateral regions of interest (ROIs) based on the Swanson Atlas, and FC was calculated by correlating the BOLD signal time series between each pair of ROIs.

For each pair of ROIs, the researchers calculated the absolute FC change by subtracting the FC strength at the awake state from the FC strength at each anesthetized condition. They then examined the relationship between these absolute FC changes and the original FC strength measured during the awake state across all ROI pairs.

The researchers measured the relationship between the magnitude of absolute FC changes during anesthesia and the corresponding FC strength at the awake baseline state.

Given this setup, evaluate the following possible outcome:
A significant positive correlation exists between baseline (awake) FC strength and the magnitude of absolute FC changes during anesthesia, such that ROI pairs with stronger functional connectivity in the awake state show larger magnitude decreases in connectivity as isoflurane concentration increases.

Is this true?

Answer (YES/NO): NO